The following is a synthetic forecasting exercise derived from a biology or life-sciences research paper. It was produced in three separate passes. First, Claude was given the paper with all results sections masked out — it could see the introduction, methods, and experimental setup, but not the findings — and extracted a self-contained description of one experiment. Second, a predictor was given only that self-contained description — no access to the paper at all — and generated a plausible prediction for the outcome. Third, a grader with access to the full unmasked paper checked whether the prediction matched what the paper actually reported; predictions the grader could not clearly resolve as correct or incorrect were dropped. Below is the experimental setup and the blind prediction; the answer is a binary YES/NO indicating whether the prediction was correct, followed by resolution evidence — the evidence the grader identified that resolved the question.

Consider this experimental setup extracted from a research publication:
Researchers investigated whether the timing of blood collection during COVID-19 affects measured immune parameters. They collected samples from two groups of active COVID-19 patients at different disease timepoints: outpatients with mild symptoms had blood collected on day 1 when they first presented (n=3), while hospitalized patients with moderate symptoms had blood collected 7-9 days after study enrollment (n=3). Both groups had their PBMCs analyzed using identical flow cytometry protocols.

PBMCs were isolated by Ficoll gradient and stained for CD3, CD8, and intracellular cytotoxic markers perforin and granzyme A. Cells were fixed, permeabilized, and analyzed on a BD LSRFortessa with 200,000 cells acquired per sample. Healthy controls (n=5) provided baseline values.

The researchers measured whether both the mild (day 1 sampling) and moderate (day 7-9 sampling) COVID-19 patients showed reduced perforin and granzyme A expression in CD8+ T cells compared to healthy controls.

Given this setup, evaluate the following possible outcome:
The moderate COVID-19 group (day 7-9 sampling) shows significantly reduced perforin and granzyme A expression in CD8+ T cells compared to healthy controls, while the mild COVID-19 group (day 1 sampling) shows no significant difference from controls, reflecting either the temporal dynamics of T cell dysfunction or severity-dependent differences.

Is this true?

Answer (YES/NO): NO